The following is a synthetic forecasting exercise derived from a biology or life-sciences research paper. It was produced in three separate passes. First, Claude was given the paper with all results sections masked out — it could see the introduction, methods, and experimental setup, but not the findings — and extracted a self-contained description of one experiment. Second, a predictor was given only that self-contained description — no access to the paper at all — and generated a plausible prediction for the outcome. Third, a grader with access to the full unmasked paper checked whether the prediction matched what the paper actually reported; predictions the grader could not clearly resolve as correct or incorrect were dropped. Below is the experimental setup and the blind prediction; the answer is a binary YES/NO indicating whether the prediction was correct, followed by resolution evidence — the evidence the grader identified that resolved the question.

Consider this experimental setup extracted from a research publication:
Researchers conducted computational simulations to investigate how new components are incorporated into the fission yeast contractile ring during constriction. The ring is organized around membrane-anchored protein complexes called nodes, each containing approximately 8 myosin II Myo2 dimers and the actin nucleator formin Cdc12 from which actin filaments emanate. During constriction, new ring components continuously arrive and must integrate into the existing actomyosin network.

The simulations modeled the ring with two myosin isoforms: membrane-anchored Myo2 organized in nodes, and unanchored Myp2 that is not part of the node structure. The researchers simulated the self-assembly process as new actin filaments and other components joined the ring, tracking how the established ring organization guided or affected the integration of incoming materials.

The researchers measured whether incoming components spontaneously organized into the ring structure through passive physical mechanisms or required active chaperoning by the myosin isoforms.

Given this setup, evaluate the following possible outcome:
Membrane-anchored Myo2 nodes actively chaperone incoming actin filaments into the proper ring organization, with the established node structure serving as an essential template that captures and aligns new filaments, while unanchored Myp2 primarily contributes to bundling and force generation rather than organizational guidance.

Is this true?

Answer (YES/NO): NO